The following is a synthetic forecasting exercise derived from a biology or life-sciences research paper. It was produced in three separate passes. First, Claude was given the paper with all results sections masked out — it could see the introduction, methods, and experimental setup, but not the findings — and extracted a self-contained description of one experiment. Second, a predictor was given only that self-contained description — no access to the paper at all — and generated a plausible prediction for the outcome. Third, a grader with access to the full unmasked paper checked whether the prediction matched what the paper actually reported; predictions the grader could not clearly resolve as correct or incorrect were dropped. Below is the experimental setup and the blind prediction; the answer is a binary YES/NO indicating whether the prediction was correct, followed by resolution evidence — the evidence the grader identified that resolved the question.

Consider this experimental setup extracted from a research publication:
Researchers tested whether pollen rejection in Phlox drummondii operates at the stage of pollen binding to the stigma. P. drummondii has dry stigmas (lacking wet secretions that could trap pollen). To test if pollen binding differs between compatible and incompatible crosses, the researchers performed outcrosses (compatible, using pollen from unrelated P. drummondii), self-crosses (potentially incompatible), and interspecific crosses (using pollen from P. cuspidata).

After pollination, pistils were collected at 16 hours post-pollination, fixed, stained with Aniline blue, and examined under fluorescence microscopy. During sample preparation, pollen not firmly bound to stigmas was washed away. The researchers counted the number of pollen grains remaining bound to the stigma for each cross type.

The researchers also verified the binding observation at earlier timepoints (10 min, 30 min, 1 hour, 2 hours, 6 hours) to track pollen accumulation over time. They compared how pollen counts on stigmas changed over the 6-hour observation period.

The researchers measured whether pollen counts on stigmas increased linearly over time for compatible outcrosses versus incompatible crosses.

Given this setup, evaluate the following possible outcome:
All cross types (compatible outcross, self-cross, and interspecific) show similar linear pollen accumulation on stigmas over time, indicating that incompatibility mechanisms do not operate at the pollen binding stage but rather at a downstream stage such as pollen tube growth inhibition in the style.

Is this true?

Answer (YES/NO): NO